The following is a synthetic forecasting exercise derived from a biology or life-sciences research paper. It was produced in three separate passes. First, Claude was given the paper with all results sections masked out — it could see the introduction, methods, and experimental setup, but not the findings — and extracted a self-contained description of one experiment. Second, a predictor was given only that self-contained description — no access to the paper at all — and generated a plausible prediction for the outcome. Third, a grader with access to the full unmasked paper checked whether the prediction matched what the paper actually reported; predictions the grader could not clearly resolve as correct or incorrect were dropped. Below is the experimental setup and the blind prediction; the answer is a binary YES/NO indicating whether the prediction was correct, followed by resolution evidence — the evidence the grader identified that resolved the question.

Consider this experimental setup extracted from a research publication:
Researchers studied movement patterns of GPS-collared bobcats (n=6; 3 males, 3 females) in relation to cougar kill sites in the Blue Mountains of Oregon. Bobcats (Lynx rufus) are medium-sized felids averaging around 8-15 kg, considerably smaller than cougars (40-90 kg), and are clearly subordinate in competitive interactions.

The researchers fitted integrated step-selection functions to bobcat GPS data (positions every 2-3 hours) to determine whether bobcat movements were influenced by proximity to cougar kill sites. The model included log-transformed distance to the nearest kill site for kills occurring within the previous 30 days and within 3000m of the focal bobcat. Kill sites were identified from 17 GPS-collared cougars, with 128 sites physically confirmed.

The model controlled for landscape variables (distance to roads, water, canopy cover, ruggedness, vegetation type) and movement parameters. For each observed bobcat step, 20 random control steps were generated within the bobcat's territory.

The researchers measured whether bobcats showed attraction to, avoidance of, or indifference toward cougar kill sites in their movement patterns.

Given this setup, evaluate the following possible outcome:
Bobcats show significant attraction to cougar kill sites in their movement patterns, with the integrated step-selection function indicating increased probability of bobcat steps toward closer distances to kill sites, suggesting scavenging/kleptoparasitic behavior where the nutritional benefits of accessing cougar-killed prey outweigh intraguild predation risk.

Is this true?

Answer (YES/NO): NO